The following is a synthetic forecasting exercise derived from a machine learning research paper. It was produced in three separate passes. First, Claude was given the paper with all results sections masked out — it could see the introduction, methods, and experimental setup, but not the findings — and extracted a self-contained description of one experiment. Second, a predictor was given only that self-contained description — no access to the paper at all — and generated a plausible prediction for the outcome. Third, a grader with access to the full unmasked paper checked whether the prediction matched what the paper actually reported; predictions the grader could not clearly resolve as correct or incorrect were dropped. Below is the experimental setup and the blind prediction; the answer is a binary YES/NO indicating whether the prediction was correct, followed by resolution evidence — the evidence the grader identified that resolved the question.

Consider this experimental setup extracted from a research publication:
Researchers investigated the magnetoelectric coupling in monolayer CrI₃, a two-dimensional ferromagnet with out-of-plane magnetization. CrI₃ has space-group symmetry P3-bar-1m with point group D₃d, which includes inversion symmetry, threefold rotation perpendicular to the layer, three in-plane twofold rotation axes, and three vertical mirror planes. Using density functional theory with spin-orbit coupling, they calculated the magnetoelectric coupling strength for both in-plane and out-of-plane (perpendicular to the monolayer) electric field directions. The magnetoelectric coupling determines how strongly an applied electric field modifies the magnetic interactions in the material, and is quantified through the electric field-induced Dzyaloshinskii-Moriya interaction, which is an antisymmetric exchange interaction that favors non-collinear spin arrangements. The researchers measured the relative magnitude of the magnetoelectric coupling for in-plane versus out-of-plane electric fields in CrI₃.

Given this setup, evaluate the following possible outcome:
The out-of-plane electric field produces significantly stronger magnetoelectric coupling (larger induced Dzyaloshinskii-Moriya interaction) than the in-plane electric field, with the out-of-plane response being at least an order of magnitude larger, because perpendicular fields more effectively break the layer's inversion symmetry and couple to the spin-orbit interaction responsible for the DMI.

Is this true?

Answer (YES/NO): NO